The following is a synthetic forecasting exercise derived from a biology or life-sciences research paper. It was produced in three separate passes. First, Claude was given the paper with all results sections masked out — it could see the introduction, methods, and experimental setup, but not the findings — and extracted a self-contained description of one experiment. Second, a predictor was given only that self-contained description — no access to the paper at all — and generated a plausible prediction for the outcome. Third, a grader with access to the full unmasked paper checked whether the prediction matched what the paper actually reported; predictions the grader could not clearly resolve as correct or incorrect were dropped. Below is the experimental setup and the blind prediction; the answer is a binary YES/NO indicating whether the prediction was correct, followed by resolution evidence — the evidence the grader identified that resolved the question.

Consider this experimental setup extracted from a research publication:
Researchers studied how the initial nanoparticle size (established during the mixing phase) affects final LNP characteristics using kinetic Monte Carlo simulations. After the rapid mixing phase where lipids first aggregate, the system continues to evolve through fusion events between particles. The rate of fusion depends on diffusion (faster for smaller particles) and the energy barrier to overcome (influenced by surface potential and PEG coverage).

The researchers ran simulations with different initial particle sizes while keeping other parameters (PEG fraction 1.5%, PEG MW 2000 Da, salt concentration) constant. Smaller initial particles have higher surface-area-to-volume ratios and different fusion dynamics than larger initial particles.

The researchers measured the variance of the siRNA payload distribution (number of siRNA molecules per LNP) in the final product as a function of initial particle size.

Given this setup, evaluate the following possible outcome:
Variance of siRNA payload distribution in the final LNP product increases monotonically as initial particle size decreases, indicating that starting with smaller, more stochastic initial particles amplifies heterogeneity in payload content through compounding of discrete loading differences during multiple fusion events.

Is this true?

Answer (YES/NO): NO